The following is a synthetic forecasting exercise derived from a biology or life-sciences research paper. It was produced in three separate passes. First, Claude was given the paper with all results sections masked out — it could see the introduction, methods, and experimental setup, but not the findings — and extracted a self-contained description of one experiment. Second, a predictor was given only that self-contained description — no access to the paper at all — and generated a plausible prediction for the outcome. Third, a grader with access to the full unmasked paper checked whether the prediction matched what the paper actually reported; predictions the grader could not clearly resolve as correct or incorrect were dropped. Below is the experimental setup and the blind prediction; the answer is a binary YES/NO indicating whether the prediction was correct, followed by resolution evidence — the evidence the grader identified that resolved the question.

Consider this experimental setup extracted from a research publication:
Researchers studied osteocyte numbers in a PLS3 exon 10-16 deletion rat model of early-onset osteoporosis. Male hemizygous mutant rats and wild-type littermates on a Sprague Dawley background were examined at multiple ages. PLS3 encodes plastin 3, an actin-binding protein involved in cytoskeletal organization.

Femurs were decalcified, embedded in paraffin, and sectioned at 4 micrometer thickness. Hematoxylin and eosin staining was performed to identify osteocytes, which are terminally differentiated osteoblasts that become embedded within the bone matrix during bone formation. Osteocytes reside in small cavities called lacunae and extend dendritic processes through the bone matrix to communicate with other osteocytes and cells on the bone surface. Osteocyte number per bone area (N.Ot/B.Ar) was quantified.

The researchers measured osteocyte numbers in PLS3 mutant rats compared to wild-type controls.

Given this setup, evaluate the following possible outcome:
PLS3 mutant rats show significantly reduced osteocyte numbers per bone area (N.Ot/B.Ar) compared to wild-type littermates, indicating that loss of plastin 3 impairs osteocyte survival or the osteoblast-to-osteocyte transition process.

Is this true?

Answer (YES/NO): NO